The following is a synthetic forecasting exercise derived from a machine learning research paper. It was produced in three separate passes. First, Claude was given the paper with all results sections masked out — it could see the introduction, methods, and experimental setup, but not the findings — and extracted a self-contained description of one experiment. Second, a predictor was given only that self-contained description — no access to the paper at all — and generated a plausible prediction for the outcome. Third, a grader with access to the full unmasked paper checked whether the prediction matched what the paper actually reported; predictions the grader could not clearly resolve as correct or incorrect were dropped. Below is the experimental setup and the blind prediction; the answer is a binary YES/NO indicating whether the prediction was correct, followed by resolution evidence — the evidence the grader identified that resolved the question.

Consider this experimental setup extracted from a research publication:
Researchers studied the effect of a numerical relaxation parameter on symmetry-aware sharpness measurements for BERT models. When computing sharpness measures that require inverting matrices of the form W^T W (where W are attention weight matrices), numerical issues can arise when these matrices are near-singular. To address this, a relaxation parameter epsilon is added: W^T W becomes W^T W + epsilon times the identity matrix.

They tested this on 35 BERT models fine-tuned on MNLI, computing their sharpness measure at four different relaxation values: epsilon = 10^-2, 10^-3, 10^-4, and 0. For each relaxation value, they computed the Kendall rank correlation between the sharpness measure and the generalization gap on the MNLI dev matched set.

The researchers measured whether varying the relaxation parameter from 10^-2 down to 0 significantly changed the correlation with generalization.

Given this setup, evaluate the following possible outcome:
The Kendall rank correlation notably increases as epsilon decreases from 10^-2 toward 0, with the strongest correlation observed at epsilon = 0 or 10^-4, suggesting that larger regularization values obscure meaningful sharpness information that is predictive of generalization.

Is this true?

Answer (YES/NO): NO